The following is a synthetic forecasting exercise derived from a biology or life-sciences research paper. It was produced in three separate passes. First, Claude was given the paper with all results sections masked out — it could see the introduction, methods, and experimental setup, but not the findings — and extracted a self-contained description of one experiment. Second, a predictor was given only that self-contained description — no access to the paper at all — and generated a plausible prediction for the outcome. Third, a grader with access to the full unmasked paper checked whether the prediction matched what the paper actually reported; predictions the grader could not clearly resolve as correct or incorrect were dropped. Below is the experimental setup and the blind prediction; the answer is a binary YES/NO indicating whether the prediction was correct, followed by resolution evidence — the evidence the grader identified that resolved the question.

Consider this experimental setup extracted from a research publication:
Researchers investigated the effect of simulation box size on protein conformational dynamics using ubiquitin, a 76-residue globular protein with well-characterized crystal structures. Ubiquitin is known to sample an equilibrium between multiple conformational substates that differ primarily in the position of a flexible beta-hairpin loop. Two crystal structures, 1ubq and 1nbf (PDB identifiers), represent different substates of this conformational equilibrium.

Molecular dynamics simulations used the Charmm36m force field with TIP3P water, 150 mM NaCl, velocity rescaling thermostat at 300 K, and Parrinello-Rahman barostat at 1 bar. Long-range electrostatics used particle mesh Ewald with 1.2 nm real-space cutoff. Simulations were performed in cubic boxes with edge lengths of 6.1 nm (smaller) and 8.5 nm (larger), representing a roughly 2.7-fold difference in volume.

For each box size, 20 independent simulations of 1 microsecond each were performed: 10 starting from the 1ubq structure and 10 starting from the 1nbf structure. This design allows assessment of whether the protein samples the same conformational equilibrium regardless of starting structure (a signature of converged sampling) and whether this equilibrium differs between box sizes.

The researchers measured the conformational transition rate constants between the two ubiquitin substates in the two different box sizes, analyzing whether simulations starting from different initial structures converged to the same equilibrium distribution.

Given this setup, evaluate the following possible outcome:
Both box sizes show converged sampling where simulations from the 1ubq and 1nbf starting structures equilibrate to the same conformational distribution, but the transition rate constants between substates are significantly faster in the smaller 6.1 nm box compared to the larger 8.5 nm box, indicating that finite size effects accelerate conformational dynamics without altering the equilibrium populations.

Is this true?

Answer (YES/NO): NO